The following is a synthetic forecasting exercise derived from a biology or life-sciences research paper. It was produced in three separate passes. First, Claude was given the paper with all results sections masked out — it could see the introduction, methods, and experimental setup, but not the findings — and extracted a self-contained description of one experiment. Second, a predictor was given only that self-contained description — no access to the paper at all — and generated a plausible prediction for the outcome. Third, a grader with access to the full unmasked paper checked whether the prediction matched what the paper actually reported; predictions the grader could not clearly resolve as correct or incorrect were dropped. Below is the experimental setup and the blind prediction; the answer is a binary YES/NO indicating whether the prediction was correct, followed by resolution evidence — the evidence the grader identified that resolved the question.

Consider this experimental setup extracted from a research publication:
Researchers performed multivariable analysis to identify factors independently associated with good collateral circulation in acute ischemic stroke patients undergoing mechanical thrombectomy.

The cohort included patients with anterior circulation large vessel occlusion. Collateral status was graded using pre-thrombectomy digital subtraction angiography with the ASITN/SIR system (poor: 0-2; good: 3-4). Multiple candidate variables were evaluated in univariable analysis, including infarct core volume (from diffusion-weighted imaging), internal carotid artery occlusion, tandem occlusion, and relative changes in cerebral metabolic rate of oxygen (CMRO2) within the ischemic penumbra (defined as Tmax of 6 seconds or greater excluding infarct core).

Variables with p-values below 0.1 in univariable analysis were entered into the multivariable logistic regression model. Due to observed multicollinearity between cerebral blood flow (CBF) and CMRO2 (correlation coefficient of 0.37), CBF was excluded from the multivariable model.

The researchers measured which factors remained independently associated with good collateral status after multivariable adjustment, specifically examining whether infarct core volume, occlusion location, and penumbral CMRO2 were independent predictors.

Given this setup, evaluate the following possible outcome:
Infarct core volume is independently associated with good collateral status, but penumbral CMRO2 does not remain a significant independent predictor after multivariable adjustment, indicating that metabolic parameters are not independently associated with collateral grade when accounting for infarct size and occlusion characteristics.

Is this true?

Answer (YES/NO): NO